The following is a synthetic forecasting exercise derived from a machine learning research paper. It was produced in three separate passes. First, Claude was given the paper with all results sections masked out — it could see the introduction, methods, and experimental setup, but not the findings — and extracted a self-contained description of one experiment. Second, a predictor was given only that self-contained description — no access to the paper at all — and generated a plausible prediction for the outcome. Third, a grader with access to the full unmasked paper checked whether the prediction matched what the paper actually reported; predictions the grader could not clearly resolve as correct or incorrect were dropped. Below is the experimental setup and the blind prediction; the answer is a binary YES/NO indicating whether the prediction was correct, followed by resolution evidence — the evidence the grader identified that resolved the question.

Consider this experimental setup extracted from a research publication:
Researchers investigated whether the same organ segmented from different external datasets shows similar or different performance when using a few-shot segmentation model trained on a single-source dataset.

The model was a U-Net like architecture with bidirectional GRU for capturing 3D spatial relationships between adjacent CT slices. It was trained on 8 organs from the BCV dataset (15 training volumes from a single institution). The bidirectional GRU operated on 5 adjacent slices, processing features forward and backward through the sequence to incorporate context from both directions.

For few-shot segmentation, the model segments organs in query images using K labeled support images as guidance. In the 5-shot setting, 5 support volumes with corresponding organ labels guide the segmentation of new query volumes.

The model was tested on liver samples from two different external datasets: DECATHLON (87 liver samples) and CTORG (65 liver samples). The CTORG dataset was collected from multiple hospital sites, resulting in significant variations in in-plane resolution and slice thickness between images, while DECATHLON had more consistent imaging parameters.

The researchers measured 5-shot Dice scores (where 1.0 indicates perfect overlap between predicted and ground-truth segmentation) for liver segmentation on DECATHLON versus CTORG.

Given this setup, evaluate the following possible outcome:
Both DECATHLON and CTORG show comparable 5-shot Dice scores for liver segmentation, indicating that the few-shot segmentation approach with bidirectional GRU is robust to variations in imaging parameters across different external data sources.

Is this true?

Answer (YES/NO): NO